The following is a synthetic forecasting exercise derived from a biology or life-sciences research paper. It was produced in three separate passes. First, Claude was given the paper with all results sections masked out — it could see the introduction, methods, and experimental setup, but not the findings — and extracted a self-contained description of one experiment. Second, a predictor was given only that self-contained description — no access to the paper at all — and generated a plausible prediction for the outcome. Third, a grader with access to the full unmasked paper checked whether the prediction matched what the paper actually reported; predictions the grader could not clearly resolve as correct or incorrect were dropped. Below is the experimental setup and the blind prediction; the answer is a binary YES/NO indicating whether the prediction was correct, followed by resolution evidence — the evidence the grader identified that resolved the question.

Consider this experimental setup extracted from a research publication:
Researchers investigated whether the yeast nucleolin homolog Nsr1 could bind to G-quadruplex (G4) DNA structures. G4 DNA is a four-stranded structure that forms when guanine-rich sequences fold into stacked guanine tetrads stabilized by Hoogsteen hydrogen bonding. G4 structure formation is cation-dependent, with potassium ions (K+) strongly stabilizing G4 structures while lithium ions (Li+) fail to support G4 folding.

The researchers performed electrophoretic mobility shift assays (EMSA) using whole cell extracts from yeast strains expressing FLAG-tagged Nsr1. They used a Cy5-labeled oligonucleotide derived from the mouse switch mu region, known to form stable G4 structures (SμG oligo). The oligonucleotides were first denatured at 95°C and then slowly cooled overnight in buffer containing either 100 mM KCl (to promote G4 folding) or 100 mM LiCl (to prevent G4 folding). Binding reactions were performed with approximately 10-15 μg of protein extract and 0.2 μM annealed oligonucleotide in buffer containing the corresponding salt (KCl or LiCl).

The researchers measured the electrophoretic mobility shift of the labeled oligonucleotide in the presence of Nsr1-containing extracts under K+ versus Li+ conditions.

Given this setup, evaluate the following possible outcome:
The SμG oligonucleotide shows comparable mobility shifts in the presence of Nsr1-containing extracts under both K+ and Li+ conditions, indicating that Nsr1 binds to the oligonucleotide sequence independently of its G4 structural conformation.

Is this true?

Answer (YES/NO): NO